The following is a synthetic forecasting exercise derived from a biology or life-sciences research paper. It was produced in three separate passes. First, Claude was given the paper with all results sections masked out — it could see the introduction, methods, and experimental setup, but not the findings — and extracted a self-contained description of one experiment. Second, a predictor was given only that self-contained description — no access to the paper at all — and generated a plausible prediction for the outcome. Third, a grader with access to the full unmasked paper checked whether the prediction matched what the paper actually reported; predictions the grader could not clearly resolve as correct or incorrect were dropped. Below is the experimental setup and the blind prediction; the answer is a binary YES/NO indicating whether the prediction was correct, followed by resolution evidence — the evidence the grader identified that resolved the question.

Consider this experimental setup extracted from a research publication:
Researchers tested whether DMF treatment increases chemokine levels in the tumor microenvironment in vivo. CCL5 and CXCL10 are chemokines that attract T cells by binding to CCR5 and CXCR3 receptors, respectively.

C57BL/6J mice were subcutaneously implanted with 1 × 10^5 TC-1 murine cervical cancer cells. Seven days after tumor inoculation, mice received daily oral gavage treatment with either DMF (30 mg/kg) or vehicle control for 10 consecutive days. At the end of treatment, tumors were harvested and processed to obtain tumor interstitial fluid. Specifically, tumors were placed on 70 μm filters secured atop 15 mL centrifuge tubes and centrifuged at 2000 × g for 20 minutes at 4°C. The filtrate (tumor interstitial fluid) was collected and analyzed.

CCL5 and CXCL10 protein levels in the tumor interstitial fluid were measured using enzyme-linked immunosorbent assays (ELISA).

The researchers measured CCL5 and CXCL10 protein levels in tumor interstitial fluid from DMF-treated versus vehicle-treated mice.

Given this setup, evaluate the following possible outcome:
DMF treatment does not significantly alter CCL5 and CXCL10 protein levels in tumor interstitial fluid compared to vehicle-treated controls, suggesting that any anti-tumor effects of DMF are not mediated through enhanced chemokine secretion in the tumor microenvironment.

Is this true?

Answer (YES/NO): NO